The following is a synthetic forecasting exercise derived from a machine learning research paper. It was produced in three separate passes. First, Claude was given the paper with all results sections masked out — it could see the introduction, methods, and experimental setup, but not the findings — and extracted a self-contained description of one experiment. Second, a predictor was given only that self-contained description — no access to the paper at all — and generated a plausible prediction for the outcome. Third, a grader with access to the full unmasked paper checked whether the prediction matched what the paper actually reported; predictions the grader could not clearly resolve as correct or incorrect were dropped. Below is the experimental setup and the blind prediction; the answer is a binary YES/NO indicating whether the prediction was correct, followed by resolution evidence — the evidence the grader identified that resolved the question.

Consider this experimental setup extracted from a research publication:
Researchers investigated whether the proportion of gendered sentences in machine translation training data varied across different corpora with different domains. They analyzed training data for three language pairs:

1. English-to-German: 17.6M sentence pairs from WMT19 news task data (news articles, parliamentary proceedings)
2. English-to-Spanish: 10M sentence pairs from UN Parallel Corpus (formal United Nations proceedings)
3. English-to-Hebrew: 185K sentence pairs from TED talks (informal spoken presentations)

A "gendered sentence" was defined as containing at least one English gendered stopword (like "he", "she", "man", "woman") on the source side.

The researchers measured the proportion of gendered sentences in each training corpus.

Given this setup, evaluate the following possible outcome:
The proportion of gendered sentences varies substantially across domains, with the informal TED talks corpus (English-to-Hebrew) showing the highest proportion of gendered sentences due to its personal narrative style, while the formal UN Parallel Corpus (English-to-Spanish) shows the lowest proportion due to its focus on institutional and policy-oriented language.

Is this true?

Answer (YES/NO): NO